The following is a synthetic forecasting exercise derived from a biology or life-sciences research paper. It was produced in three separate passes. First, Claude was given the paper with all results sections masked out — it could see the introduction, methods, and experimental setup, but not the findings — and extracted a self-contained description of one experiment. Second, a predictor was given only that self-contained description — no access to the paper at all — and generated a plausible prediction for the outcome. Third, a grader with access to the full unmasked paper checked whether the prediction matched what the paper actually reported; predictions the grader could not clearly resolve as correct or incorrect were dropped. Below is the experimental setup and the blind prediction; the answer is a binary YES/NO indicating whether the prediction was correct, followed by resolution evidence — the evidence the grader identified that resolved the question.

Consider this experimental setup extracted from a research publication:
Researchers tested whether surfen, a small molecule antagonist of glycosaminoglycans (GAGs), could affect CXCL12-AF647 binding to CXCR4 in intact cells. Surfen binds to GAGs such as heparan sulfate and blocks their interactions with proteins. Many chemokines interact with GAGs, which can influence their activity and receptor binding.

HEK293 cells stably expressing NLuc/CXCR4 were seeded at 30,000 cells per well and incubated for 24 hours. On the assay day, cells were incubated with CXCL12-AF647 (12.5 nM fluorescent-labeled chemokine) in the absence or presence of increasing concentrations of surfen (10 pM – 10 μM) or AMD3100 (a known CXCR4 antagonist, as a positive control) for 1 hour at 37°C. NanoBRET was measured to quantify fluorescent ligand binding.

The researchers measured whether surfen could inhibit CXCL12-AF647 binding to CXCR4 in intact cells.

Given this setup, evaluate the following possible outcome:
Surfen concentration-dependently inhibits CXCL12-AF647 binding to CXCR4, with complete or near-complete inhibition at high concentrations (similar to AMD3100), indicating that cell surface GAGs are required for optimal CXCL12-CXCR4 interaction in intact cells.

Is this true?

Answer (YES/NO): NO